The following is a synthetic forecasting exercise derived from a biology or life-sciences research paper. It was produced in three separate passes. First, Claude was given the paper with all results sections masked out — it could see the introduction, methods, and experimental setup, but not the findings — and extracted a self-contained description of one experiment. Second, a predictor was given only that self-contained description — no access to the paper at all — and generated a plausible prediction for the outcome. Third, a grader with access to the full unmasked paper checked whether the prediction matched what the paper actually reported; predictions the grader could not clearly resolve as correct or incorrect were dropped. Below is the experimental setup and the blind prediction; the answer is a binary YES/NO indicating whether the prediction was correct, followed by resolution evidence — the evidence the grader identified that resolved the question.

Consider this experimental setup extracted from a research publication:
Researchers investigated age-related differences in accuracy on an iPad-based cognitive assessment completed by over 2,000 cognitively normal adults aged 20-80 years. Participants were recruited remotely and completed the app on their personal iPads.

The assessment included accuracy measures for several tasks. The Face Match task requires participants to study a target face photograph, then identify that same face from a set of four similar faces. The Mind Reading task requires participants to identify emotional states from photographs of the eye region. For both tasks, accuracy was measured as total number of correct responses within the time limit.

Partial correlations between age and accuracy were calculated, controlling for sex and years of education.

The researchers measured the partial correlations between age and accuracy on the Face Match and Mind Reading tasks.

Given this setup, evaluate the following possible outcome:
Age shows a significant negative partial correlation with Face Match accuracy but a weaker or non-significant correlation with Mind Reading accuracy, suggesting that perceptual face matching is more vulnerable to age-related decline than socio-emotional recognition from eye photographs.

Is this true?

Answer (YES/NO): NO